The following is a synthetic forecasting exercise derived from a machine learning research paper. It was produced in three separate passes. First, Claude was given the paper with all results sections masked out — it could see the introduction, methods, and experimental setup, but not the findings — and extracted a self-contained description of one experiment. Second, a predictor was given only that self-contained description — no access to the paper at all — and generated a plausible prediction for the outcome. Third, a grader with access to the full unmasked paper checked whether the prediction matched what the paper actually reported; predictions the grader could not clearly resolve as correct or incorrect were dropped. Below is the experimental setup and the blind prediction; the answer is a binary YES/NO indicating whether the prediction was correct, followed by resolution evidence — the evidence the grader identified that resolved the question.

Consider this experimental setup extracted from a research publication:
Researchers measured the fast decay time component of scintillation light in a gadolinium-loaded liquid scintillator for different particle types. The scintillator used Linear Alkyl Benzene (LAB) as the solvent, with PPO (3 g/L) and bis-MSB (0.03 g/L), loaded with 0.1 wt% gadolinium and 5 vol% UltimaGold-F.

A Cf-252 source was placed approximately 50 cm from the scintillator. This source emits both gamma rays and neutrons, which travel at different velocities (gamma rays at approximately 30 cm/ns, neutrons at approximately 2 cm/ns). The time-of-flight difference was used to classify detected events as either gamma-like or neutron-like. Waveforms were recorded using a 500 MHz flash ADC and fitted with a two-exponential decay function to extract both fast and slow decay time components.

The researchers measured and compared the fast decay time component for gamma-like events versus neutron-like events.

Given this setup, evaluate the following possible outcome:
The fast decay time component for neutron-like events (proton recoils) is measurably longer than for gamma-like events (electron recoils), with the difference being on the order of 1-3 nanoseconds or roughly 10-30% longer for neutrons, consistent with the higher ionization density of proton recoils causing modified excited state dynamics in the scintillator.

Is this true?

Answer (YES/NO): YES